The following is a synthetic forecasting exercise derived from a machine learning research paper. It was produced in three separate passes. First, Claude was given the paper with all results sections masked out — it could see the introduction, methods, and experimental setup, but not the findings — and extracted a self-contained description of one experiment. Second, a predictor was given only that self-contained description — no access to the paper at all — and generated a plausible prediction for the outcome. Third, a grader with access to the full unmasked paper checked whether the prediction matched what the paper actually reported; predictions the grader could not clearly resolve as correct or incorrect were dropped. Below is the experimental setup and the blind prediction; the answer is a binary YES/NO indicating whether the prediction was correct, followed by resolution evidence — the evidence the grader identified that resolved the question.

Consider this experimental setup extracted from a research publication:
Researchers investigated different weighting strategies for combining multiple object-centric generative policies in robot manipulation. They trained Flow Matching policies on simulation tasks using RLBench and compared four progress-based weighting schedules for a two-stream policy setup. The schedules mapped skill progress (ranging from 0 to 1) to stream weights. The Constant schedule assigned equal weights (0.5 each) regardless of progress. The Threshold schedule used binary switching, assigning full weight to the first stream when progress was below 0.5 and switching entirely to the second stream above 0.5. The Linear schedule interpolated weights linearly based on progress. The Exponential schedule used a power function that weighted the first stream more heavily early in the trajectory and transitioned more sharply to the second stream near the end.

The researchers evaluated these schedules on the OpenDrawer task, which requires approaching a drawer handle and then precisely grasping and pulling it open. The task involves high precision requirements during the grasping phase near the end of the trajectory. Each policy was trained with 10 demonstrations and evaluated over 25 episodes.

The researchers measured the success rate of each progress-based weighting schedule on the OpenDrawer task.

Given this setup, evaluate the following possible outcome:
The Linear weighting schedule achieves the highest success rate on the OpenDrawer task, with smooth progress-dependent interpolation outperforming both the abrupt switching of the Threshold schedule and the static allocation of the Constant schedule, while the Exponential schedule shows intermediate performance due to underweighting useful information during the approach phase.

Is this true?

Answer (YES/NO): NO